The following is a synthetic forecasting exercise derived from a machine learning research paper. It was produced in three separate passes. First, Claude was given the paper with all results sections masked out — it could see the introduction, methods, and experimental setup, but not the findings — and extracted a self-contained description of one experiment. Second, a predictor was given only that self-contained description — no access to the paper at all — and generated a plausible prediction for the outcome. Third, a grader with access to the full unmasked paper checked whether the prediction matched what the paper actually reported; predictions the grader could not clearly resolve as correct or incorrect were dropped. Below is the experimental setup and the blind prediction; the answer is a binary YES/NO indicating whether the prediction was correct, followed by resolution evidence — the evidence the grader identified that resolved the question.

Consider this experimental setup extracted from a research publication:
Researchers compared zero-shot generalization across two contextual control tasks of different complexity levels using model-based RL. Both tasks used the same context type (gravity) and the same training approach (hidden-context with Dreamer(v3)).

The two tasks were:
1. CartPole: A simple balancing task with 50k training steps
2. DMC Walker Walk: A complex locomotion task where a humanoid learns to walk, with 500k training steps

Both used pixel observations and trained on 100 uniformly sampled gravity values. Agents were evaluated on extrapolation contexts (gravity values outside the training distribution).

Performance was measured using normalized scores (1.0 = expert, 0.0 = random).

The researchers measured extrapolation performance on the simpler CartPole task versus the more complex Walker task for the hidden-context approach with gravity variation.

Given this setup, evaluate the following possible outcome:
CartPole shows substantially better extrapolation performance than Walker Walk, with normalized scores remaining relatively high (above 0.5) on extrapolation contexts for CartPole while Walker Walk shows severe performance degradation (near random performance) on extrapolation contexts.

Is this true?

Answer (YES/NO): NO